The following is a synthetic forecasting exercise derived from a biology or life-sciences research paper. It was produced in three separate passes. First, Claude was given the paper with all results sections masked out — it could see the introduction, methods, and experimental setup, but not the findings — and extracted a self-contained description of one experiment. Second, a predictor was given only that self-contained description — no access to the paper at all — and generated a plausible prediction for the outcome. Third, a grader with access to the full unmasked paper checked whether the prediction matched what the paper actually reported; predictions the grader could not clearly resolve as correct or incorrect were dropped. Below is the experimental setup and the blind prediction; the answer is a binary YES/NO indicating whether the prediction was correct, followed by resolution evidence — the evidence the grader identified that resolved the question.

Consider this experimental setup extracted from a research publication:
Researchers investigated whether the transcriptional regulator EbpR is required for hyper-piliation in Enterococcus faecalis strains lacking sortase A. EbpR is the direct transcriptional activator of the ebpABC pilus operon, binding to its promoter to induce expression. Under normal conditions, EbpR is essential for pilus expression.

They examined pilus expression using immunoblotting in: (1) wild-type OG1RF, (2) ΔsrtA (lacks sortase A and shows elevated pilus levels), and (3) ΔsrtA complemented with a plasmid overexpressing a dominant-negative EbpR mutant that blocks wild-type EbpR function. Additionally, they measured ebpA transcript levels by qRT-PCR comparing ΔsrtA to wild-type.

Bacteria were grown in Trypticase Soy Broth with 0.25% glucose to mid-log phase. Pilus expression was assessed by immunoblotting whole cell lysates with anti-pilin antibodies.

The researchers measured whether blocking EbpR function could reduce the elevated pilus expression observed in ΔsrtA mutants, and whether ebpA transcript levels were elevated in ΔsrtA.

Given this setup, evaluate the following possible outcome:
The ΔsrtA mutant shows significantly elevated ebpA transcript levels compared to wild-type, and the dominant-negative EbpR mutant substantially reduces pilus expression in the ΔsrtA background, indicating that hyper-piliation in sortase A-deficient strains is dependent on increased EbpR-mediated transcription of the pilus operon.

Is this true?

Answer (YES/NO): NO